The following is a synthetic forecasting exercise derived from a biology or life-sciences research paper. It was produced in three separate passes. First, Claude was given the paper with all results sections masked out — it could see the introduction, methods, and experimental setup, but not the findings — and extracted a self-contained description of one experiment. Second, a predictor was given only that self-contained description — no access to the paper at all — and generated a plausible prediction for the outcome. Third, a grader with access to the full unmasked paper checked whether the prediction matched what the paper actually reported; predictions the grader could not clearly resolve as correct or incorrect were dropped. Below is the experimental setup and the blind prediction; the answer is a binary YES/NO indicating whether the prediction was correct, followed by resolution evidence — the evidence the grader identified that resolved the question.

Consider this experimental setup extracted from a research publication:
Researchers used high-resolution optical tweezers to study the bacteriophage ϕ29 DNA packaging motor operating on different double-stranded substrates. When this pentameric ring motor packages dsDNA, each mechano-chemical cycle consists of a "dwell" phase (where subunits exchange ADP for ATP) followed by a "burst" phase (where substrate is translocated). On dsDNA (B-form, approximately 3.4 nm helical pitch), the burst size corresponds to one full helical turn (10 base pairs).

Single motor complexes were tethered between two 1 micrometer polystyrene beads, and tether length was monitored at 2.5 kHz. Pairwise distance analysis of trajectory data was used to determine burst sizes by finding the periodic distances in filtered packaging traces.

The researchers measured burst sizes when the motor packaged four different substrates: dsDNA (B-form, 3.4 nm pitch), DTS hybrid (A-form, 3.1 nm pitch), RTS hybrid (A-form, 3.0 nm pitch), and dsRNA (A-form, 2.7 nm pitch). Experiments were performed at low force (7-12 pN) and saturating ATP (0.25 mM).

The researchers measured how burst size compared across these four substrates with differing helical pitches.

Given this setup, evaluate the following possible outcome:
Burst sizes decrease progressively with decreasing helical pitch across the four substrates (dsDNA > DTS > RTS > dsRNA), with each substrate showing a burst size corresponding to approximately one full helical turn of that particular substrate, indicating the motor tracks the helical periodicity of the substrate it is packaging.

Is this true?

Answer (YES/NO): YES